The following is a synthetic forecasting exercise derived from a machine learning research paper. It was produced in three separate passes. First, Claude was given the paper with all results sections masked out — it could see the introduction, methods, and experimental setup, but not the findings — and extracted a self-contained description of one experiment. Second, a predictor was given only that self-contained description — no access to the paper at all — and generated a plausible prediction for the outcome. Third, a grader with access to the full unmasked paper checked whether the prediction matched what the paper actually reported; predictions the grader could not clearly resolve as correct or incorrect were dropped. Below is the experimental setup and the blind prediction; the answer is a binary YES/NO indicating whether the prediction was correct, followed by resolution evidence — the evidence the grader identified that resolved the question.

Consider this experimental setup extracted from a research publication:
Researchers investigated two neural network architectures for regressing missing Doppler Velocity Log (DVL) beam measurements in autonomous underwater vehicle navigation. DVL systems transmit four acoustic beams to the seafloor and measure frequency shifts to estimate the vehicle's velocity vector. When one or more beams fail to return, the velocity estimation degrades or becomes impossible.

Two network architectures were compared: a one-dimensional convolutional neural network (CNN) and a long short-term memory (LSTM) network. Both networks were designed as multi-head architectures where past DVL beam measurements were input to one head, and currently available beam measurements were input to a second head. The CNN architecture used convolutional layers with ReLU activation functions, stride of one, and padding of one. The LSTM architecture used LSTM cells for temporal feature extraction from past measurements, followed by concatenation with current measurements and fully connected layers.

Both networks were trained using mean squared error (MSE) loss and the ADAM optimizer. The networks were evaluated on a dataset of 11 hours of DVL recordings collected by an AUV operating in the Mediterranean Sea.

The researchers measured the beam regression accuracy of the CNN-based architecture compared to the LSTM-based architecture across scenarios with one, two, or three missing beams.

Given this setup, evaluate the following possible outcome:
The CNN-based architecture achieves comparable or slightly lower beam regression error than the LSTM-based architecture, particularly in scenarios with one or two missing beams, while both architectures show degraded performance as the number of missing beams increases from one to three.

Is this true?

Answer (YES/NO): NO